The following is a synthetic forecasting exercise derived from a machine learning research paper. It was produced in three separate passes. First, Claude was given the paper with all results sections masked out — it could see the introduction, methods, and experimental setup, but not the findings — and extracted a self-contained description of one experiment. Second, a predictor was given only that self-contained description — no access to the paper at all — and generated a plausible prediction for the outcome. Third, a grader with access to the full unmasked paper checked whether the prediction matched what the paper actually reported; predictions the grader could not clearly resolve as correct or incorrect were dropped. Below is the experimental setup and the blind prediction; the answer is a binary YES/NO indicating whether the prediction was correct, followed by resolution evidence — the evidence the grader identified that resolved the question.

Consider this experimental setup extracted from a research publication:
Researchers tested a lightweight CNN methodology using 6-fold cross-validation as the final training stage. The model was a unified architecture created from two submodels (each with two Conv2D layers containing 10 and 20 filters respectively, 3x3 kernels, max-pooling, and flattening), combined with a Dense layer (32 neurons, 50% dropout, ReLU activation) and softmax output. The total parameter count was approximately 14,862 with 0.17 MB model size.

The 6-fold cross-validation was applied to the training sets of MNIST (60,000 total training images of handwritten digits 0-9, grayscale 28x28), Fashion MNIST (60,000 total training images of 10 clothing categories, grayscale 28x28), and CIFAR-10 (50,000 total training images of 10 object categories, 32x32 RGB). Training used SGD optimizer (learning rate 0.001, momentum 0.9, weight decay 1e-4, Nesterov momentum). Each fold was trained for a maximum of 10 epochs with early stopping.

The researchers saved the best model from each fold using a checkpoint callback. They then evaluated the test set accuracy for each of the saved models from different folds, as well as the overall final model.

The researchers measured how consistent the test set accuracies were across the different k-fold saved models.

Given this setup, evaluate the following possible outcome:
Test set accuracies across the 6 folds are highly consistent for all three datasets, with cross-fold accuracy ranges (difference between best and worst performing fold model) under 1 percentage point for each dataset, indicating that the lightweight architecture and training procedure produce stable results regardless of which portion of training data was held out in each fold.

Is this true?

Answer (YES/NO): YES